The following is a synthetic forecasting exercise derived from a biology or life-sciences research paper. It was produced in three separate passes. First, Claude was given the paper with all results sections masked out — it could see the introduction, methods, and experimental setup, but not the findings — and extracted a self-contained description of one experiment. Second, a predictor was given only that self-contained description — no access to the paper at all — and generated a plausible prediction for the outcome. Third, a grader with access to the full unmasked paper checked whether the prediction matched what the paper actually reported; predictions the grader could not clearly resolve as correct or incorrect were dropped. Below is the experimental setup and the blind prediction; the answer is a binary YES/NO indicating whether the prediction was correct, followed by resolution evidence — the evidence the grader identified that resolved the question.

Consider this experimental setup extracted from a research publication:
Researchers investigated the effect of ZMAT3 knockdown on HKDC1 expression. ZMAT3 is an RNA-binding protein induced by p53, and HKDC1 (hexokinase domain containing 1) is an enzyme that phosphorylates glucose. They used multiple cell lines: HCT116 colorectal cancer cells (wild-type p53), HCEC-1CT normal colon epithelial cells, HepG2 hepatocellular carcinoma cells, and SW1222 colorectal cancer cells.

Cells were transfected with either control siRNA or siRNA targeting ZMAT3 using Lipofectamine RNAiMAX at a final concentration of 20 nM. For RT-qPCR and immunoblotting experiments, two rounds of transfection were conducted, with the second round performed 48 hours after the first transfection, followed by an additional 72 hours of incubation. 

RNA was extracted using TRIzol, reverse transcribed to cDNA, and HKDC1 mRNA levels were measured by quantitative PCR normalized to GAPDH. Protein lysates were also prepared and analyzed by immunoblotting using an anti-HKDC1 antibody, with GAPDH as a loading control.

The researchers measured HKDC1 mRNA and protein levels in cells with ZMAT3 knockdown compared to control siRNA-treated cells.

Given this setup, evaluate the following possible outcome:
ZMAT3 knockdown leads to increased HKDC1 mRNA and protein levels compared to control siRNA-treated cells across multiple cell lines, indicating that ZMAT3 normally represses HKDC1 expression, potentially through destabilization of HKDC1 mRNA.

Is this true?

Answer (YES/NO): NO